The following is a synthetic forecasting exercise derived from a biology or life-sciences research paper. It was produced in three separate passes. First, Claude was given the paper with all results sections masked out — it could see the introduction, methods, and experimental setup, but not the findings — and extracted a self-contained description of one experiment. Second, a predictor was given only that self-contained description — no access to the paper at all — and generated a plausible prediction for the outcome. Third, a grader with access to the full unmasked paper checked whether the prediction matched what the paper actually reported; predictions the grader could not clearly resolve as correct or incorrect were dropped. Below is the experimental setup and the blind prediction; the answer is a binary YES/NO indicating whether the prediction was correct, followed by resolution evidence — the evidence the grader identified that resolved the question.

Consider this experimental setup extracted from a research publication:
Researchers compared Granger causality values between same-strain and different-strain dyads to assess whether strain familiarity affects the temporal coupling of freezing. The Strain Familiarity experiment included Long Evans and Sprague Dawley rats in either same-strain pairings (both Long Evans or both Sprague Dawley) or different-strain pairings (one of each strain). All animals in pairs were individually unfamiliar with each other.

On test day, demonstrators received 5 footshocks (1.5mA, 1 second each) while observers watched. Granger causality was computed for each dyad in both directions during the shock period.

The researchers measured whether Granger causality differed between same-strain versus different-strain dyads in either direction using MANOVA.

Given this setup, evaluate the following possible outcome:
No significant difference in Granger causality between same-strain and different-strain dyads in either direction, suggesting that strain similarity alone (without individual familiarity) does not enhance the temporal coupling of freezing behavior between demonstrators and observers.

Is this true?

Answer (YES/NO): NO